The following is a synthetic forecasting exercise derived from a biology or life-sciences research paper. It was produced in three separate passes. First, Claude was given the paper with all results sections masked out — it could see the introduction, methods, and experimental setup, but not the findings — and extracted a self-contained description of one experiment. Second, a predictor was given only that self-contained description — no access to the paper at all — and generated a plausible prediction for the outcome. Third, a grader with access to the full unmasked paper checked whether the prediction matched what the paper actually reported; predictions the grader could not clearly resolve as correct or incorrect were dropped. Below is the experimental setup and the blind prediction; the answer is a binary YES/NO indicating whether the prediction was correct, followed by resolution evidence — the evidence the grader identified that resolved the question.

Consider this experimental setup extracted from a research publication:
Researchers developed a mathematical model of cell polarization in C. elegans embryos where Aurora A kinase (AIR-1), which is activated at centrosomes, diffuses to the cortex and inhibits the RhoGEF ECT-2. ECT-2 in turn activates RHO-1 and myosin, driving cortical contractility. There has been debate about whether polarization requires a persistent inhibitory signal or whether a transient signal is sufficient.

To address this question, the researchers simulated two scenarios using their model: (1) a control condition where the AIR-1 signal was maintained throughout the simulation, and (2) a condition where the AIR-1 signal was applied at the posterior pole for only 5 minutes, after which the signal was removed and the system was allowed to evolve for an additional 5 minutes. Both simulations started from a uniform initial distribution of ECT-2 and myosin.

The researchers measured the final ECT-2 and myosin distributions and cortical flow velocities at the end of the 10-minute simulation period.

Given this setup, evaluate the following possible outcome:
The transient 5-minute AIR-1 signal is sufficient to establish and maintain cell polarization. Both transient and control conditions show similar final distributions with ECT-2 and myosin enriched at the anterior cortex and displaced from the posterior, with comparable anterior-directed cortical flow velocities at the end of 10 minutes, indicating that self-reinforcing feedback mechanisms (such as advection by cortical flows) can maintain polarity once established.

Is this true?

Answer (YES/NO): NO